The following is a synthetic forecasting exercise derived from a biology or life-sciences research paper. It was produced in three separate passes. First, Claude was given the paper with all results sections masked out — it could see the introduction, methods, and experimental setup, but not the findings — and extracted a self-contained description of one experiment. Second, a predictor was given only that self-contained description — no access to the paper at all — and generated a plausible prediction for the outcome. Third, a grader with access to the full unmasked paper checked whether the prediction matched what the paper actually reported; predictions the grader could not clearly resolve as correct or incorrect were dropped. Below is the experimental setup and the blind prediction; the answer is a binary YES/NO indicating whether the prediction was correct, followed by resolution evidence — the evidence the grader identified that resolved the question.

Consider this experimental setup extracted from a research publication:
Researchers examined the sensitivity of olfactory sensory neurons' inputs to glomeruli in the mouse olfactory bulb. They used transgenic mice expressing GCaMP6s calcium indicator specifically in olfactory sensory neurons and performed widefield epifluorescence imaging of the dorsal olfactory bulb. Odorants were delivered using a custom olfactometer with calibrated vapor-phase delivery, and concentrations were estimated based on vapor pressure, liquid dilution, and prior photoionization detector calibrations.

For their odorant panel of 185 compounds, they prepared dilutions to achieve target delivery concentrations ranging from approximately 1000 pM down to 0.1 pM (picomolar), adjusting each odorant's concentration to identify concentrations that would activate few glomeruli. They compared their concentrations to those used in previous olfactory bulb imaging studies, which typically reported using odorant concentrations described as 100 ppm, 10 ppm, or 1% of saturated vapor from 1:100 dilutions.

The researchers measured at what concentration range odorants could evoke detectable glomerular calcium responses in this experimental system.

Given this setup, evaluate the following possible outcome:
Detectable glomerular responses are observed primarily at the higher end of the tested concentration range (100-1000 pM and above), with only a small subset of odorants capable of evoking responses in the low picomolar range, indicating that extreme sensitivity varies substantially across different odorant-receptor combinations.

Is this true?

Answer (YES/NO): NO